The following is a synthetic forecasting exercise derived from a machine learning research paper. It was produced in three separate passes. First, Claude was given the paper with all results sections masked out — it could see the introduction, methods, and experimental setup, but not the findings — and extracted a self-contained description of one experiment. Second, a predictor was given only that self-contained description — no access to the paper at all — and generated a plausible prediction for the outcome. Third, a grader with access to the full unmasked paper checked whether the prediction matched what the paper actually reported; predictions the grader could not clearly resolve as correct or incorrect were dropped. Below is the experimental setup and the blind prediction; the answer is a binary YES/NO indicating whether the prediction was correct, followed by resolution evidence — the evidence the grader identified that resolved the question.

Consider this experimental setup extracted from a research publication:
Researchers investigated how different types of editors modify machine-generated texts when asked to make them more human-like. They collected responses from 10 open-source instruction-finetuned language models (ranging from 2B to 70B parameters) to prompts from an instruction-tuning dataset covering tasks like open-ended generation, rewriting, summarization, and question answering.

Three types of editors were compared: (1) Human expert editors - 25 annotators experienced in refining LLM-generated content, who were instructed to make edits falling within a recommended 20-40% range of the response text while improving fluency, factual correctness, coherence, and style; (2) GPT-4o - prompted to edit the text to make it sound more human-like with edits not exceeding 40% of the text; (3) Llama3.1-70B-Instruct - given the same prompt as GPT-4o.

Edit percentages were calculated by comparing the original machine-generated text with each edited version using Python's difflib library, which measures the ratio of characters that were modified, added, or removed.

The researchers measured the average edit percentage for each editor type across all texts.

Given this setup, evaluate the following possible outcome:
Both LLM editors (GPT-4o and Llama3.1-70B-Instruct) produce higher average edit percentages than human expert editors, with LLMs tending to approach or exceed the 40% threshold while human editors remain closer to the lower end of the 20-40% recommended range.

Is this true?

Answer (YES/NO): NO